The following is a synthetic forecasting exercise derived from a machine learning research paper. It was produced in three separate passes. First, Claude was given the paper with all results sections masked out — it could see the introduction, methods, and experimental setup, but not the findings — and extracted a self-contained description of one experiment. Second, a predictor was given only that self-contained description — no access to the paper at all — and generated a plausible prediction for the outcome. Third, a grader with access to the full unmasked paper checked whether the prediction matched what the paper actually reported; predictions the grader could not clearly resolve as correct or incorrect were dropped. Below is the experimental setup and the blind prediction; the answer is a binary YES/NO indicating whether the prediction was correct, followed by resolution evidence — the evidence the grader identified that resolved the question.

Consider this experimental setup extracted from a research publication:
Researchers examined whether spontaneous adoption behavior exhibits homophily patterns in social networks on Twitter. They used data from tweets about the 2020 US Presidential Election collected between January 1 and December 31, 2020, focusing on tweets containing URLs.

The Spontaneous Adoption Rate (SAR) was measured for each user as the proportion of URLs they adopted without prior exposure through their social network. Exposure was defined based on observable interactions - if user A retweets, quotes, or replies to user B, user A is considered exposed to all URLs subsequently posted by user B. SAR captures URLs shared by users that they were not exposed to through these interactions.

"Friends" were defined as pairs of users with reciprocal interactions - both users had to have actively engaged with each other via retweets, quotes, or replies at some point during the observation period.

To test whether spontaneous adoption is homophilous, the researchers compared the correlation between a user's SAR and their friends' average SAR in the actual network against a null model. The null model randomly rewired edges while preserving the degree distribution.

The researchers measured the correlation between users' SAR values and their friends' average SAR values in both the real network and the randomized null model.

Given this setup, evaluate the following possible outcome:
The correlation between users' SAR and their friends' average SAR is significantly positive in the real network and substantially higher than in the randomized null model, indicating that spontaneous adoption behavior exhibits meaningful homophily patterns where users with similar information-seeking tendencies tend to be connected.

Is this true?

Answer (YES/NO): YES